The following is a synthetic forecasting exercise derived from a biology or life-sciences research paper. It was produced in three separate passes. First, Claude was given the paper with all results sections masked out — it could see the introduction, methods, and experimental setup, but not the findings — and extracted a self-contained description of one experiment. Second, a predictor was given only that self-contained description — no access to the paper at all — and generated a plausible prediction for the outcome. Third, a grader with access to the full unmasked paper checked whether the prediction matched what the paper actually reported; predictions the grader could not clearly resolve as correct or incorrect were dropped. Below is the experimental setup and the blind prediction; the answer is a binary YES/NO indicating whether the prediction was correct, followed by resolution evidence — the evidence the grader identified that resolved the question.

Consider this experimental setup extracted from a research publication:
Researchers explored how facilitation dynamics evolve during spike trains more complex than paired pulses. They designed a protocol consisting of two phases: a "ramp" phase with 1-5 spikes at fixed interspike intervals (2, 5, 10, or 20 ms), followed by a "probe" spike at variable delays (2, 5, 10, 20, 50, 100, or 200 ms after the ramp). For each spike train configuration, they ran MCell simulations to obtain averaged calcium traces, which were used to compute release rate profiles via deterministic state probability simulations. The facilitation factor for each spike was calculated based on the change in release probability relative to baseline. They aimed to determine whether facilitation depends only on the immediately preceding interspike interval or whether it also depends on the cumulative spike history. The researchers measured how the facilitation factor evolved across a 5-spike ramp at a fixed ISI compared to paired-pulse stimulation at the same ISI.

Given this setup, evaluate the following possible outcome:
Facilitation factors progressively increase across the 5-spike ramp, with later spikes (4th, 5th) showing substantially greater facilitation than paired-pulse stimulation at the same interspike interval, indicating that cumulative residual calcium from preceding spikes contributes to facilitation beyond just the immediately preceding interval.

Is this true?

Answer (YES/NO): YES